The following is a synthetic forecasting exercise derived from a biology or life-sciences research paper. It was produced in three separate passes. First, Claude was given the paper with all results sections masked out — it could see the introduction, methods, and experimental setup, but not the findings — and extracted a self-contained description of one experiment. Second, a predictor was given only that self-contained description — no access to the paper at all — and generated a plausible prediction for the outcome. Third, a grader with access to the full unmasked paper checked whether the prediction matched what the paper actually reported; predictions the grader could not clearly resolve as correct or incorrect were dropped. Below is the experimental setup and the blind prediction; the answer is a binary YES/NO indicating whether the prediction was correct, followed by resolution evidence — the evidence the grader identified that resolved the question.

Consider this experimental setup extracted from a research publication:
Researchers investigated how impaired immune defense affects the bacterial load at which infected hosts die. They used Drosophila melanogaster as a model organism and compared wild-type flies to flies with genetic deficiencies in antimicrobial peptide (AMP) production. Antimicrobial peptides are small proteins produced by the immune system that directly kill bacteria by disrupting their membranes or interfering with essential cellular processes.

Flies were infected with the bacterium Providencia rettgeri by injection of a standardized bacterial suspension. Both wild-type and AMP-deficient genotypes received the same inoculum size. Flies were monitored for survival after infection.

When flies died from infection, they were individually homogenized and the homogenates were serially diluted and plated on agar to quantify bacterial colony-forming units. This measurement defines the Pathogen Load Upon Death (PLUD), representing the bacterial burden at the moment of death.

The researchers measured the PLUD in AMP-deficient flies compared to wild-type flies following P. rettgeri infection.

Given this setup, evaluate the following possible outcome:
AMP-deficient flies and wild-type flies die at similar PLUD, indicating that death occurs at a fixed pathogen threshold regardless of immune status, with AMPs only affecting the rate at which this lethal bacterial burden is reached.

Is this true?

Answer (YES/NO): NO